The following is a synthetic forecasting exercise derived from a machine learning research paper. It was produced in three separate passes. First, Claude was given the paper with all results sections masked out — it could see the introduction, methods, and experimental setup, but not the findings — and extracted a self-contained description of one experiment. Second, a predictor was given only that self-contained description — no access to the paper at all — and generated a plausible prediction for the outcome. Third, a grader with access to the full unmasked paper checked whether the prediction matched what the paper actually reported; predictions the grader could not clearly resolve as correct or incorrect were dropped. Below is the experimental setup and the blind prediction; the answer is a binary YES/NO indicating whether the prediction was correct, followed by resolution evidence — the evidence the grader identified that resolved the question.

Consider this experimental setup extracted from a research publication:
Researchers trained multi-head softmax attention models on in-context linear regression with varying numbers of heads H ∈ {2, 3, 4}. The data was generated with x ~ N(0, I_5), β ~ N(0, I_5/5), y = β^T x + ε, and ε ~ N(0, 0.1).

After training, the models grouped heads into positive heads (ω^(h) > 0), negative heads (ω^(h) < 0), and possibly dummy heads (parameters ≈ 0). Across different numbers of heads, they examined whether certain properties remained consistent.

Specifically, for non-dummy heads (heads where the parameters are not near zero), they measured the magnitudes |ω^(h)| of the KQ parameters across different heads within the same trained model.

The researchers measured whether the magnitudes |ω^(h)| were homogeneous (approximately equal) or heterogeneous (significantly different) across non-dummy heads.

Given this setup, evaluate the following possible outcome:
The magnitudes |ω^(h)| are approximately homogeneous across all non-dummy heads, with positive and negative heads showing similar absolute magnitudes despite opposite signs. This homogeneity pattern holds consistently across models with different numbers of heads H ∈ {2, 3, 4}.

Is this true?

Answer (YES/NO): YES